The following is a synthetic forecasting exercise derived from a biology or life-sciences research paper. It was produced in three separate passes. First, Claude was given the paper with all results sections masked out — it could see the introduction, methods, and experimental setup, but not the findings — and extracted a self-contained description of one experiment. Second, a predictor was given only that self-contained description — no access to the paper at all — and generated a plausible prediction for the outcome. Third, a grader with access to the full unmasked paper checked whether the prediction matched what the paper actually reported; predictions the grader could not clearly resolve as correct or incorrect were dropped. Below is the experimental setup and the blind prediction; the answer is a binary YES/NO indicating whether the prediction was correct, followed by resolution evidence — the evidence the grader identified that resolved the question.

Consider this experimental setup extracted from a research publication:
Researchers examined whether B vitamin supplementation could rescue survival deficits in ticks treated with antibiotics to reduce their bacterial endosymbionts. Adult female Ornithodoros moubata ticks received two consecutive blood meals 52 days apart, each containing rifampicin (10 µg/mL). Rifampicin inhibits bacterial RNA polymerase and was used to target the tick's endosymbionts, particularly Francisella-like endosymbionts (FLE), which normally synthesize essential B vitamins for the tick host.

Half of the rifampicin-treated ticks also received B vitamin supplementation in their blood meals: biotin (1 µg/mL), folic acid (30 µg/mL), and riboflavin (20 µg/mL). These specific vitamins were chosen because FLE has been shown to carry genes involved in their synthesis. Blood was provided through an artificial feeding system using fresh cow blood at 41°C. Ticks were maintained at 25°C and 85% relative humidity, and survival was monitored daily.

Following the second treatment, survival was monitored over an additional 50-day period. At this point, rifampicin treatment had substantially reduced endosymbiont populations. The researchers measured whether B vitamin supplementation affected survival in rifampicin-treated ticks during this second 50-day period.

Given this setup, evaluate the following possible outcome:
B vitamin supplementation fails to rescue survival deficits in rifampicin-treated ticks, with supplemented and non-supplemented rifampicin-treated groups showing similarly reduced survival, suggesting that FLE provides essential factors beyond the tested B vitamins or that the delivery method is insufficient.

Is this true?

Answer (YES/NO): NO